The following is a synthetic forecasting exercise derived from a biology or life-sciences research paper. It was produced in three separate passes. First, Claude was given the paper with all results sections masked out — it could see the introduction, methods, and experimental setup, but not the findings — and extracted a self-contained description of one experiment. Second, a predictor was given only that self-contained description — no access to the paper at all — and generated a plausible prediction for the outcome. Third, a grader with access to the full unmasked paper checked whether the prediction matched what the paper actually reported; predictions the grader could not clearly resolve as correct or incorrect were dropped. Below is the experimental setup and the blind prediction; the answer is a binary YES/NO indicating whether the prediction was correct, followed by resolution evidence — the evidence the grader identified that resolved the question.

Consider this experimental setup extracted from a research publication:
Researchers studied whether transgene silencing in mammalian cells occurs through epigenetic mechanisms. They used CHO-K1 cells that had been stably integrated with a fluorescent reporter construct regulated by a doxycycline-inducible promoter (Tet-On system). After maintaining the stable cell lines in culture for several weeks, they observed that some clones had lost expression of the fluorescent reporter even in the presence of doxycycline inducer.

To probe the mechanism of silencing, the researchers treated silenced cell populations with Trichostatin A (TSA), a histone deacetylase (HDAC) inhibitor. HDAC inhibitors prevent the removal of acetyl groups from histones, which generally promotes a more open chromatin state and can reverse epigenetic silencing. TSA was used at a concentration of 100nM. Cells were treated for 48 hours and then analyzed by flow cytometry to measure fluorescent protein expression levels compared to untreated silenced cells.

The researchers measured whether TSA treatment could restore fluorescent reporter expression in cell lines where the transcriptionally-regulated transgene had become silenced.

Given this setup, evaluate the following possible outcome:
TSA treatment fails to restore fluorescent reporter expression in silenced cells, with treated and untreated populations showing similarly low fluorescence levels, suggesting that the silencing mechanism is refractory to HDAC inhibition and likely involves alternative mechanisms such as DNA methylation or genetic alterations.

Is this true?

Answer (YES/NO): NO